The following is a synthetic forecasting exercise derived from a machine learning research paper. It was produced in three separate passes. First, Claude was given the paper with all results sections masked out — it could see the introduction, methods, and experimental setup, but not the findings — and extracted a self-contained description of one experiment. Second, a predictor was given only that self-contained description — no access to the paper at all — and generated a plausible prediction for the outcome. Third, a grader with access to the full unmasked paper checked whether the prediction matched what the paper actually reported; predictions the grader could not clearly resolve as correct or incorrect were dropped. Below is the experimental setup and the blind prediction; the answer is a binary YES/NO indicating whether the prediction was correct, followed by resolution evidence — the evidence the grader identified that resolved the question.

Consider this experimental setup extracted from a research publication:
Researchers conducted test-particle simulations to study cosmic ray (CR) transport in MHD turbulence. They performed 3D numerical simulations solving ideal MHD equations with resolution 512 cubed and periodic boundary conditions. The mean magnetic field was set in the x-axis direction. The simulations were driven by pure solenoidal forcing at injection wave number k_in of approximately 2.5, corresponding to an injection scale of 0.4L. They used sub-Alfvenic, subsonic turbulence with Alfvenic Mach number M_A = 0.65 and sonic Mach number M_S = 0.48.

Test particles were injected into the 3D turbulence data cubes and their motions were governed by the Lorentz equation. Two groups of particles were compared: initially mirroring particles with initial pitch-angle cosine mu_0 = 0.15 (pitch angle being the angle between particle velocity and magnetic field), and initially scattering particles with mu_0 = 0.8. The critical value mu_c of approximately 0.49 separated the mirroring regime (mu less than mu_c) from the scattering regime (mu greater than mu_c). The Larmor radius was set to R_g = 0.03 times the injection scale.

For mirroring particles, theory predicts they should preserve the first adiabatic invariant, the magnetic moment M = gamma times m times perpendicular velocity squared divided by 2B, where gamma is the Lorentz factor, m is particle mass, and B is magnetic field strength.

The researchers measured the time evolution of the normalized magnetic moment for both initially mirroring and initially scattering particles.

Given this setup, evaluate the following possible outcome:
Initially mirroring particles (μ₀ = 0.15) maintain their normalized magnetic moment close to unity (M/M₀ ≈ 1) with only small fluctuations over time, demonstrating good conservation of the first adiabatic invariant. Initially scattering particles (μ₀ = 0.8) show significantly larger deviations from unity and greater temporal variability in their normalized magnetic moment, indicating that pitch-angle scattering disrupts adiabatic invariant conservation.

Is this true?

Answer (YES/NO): NO